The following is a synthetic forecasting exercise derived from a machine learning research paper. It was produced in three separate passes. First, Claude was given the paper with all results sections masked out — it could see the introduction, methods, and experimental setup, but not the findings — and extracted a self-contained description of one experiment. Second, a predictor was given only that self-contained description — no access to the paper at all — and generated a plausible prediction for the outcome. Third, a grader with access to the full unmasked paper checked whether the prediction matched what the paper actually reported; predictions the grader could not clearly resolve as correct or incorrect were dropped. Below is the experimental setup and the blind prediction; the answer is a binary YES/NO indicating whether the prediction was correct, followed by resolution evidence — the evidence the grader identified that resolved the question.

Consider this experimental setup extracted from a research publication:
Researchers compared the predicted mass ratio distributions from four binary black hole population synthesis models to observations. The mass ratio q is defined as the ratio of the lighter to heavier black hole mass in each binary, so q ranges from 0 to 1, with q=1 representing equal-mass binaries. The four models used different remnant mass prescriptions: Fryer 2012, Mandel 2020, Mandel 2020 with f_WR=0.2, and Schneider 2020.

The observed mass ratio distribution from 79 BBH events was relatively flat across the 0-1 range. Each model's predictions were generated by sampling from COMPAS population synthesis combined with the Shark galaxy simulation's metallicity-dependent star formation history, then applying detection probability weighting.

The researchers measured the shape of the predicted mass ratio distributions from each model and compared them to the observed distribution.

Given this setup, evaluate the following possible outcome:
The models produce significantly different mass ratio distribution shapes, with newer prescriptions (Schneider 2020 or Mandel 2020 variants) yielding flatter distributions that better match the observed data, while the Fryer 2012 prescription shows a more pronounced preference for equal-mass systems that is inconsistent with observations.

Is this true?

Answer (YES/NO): NO